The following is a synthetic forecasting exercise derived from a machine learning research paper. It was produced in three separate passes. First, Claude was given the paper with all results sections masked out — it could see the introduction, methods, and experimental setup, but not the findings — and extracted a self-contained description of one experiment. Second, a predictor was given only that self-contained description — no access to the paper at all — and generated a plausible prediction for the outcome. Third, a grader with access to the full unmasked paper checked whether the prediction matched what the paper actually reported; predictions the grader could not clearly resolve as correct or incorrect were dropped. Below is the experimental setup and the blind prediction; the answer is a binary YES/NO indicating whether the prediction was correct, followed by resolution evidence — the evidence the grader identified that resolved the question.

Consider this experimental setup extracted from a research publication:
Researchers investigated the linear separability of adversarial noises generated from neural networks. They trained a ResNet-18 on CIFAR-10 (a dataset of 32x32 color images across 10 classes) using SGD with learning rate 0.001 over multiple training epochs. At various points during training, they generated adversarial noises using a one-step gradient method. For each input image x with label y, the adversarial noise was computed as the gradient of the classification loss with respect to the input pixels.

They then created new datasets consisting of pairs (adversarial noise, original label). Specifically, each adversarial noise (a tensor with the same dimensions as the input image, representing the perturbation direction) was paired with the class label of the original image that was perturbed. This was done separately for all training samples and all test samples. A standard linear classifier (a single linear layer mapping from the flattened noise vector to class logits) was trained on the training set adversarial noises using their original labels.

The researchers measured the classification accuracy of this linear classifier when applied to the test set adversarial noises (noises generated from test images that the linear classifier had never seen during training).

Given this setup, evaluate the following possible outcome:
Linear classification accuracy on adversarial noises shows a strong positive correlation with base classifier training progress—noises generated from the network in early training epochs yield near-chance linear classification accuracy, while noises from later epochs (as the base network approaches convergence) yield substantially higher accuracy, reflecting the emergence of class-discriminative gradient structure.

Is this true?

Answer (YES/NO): NO